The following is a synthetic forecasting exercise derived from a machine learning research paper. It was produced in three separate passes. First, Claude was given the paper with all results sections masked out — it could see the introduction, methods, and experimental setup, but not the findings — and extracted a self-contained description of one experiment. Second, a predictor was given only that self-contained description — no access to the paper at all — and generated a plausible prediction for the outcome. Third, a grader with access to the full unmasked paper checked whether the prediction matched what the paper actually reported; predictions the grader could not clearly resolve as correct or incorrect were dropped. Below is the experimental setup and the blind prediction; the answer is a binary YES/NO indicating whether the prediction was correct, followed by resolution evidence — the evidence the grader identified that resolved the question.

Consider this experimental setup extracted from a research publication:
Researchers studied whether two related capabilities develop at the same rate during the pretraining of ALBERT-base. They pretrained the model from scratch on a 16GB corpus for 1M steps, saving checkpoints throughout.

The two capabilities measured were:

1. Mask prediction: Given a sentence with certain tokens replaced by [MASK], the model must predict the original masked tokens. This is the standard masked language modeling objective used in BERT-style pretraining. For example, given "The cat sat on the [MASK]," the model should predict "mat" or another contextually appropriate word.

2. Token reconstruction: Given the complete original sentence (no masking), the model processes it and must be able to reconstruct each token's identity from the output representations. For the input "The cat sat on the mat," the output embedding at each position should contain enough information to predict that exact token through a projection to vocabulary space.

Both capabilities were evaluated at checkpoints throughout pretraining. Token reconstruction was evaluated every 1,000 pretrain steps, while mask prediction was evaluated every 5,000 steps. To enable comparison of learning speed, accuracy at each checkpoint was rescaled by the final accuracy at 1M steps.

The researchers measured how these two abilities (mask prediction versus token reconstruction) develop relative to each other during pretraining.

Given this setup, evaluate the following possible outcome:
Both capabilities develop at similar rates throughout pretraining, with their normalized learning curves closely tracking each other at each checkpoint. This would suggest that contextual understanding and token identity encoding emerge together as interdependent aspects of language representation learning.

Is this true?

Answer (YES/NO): NO